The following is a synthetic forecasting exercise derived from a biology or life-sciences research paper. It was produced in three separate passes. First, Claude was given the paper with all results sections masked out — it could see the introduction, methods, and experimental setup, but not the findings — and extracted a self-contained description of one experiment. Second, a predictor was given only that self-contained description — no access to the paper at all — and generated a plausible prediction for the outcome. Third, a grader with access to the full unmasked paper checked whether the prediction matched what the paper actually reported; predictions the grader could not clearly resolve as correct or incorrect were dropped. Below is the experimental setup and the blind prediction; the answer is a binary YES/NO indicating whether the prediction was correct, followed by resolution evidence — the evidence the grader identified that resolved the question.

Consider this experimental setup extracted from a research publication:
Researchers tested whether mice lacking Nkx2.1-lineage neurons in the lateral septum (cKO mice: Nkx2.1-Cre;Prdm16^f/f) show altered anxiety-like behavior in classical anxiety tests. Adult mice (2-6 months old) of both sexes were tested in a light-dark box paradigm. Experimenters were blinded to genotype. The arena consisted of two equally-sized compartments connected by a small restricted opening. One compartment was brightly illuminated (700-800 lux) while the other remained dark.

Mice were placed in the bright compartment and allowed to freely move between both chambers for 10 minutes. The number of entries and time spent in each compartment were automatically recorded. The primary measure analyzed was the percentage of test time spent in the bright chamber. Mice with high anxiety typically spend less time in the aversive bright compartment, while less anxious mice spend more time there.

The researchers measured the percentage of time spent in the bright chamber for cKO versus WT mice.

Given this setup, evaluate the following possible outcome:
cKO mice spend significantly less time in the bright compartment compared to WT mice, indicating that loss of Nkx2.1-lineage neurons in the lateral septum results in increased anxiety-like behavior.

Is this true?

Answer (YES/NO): NO